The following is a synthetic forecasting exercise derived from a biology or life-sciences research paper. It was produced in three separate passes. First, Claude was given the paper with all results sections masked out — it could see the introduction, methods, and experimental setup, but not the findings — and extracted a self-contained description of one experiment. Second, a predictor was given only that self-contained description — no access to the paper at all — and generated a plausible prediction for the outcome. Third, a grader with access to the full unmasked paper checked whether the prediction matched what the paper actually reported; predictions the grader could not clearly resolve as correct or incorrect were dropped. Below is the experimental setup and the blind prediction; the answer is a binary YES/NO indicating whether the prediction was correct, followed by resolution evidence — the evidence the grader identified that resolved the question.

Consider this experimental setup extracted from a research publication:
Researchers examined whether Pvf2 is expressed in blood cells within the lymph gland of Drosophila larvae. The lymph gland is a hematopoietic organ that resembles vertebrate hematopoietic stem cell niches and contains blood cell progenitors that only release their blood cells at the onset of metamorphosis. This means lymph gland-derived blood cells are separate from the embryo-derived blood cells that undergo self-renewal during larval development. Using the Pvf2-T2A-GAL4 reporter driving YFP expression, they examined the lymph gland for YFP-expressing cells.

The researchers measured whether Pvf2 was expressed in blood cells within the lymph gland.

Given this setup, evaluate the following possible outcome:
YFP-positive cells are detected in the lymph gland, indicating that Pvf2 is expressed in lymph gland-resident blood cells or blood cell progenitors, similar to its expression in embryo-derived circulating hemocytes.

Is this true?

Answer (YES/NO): NO